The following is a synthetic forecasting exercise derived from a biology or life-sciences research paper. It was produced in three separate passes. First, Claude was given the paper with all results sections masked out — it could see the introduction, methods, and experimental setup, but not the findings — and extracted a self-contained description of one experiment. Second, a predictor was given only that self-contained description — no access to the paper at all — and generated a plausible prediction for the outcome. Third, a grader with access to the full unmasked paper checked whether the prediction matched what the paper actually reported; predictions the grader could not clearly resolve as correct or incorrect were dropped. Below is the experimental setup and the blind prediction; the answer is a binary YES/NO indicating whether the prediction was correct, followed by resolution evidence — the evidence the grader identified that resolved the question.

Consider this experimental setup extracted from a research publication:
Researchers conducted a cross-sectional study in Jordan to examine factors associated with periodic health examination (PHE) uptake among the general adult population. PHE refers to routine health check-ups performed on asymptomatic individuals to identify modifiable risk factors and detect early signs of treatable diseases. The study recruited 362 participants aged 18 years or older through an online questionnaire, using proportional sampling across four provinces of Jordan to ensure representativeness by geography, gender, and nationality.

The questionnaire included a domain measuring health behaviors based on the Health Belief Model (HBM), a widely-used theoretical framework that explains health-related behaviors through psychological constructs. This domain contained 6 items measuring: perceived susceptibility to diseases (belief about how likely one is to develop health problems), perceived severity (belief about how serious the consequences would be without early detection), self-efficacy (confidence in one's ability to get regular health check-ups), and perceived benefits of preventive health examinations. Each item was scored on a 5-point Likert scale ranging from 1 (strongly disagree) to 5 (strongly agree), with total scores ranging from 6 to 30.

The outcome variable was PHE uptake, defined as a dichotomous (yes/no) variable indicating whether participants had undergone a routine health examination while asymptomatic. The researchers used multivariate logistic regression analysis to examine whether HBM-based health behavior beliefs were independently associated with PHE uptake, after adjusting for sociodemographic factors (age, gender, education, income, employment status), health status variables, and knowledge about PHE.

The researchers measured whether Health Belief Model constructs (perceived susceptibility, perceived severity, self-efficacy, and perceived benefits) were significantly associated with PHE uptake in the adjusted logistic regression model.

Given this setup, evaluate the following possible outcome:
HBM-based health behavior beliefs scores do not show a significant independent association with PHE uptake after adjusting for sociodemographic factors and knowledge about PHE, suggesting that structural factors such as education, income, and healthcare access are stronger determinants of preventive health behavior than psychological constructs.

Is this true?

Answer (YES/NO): YES